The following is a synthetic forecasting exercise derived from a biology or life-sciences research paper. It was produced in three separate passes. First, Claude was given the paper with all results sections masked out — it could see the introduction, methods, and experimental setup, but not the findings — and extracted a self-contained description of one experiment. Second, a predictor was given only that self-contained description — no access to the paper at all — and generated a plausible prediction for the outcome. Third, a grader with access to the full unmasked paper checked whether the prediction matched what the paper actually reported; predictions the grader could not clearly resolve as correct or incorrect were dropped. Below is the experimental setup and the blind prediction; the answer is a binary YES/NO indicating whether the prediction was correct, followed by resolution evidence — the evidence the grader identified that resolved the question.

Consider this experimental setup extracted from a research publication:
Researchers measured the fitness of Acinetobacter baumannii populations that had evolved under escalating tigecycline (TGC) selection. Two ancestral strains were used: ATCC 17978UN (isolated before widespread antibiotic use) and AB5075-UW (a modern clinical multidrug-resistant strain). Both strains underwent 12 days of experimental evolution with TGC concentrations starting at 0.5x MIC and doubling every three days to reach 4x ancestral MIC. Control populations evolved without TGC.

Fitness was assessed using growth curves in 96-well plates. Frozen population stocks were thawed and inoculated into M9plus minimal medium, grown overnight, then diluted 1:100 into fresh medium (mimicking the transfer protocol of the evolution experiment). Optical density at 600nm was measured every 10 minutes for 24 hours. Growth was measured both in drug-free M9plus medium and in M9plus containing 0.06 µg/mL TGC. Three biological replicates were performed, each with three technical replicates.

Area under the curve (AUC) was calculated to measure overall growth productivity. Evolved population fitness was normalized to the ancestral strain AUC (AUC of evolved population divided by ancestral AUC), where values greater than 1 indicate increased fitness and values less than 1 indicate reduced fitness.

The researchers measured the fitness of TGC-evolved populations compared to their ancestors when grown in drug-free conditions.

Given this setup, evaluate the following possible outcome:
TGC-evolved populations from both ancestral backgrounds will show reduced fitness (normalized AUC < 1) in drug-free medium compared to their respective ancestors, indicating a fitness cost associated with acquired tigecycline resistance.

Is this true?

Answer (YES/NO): NO